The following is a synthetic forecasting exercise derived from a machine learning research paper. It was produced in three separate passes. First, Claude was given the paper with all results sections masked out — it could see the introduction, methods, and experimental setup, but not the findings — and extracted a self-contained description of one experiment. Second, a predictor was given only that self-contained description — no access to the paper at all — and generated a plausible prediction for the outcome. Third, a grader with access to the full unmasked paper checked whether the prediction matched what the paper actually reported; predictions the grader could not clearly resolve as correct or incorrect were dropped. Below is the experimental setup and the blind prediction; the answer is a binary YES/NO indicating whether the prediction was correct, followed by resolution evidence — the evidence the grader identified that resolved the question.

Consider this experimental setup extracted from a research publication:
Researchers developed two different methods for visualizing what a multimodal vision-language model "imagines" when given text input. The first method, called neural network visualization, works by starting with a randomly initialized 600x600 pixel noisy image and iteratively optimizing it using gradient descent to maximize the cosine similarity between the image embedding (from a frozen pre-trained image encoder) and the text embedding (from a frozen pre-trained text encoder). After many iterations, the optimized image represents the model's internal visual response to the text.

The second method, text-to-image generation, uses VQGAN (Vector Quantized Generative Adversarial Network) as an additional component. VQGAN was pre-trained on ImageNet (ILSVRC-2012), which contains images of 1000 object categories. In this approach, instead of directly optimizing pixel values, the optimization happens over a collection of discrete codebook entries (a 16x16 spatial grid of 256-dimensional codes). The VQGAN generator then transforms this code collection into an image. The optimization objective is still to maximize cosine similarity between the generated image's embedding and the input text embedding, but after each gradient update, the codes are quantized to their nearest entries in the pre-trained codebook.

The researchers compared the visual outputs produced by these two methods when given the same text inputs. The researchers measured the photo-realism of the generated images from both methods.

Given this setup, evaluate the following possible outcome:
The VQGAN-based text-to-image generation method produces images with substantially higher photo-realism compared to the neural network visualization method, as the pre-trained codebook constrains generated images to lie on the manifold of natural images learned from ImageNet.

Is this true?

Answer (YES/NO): YES